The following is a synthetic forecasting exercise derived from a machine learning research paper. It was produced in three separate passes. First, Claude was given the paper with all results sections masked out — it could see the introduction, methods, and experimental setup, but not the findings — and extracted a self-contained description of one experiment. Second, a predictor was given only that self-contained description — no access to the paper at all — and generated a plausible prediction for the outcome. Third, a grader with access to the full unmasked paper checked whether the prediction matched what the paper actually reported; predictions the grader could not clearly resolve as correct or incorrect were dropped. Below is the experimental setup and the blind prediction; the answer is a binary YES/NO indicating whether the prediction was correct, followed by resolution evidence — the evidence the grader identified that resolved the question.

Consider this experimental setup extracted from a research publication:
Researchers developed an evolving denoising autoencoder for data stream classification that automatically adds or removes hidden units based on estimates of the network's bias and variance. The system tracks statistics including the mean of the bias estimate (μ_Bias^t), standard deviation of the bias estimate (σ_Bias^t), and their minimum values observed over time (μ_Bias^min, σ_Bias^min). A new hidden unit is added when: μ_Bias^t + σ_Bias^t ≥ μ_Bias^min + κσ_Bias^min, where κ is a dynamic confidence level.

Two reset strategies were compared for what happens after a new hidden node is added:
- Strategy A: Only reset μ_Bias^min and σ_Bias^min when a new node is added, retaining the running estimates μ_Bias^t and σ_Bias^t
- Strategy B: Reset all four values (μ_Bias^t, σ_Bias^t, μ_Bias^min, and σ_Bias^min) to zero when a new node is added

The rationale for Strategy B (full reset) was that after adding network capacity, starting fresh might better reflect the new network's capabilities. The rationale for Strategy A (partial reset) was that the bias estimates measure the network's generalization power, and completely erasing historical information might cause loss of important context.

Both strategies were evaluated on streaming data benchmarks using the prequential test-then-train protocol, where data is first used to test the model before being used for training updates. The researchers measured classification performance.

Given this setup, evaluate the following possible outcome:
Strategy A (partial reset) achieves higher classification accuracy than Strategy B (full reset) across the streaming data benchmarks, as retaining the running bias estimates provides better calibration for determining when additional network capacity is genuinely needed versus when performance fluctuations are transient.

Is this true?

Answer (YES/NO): YES